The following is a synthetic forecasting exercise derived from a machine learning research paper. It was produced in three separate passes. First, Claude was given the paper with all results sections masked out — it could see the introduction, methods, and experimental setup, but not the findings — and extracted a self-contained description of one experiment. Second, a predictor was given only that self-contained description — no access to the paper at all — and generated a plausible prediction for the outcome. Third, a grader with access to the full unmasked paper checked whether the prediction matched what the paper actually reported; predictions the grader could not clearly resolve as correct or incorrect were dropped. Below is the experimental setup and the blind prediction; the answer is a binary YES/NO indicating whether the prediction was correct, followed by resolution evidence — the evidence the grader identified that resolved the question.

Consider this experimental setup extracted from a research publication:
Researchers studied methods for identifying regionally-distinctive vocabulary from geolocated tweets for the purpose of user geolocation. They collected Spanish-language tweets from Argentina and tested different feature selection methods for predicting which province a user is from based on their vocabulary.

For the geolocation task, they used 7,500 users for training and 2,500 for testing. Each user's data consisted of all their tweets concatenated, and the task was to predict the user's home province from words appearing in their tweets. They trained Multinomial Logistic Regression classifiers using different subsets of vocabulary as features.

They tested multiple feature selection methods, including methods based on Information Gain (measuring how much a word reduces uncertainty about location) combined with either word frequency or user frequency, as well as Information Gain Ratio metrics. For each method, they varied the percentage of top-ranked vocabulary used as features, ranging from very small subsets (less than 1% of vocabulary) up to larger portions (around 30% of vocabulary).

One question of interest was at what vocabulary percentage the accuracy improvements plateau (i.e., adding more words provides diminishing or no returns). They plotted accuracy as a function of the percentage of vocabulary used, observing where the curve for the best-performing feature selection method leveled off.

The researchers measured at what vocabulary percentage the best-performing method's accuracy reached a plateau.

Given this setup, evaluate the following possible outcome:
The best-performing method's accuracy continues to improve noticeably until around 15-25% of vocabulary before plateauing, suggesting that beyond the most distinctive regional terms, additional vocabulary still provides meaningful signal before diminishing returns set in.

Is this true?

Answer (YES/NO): NO